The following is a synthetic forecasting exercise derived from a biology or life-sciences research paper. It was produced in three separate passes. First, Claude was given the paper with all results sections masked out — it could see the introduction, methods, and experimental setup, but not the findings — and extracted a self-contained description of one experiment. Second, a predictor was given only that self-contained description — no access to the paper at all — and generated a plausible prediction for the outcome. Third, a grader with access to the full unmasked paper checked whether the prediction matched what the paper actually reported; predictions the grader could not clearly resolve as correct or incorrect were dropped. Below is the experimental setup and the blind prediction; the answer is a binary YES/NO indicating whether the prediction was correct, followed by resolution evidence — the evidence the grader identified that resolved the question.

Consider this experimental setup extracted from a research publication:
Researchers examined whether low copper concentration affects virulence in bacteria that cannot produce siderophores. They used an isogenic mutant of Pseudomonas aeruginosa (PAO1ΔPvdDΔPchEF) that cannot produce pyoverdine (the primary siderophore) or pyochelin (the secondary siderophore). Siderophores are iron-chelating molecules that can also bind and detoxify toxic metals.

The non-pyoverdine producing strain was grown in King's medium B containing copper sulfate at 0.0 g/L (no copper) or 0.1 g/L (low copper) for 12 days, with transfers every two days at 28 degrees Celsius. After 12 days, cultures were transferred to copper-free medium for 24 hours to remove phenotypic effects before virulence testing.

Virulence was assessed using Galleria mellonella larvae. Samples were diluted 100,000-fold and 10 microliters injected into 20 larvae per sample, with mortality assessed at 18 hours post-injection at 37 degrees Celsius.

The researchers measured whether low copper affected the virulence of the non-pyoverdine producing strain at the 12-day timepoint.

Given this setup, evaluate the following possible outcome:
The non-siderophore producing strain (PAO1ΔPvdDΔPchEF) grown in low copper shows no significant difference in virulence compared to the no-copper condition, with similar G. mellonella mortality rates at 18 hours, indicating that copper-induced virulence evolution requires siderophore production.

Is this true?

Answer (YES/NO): YES